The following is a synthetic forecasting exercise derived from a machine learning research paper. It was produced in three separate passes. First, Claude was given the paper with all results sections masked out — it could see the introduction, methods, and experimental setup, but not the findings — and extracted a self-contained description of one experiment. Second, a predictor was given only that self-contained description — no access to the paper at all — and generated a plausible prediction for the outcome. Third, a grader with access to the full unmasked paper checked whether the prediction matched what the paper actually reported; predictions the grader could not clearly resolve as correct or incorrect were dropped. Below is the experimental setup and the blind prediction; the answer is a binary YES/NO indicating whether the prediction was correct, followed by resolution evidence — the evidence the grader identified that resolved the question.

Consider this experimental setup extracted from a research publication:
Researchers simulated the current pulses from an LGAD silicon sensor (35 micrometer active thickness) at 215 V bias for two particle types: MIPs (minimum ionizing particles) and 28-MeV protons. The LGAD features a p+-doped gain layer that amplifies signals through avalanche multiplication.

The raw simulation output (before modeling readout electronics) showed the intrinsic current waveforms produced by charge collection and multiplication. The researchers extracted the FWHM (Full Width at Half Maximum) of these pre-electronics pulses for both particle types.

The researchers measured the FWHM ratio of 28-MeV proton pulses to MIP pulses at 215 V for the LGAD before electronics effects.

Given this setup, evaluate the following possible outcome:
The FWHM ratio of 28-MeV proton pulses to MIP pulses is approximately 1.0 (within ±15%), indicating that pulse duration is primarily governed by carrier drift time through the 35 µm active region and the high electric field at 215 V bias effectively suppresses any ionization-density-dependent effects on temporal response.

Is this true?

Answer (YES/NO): YES